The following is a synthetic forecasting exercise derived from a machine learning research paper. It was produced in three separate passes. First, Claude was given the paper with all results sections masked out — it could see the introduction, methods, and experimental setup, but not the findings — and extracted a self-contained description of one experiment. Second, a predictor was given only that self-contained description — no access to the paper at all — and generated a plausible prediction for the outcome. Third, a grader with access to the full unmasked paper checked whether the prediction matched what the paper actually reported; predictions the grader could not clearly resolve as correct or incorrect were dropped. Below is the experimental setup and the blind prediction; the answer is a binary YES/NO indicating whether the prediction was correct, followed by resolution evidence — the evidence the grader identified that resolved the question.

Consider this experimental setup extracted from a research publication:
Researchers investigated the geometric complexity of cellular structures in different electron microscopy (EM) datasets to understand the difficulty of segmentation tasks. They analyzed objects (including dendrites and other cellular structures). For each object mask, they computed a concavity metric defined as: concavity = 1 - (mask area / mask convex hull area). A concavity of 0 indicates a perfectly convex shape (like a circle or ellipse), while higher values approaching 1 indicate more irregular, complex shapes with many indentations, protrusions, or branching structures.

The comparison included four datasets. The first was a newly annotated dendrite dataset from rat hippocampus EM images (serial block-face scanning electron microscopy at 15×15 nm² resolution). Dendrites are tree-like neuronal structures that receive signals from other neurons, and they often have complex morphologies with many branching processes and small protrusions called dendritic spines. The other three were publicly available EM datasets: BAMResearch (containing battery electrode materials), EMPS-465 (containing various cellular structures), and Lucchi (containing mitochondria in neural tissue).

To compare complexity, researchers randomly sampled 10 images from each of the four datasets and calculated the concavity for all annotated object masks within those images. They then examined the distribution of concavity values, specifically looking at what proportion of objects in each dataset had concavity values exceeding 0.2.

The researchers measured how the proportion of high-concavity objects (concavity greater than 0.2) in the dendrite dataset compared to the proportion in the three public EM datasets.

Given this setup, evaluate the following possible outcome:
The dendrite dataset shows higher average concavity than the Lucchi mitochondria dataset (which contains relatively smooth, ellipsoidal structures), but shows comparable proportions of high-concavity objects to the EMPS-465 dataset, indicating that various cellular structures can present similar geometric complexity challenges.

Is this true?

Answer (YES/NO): NO